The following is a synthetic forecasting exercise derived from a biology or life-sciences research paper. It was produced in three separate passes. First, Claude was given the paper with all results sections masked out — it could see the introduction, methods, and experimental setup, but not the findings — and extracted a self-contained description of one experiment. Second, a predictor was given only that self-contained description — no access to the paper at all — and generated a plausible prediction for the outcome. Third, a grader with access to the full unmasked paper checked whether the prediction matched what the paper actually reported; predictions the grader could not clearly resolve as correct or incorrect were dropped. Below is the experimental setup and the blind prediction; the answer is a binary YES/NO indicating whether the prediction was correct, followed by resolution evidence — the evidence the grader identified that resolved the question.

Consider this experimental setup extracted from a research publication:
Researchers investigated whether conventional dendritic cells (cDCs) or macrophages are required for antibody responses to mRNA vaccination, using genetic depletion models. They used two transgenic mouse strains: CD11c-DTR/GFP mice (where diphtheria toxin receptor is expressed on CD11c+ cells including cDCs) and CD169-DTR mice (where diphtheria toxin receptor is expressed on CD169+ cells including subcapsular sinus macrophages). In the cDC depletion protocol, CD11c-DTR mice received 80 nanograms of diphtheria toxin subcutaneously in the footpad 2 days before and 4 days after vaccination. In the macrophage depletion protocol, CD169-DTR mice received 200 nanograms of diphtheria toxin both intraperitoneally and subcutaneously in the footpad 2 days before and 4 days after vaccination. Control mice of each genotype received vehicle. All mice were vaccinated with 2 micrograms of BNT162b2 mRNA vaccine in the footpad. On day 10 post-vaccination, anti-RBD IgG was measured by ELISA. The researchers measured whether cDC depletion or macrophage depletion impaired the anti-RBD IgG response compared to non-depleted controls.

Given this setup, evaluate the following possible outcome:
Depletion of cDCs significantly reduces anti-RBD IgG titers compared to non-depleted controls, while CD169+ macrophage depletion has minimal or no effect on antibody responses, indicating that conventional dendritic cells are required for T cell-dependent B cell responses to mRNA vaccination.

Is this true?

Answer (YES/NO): YES